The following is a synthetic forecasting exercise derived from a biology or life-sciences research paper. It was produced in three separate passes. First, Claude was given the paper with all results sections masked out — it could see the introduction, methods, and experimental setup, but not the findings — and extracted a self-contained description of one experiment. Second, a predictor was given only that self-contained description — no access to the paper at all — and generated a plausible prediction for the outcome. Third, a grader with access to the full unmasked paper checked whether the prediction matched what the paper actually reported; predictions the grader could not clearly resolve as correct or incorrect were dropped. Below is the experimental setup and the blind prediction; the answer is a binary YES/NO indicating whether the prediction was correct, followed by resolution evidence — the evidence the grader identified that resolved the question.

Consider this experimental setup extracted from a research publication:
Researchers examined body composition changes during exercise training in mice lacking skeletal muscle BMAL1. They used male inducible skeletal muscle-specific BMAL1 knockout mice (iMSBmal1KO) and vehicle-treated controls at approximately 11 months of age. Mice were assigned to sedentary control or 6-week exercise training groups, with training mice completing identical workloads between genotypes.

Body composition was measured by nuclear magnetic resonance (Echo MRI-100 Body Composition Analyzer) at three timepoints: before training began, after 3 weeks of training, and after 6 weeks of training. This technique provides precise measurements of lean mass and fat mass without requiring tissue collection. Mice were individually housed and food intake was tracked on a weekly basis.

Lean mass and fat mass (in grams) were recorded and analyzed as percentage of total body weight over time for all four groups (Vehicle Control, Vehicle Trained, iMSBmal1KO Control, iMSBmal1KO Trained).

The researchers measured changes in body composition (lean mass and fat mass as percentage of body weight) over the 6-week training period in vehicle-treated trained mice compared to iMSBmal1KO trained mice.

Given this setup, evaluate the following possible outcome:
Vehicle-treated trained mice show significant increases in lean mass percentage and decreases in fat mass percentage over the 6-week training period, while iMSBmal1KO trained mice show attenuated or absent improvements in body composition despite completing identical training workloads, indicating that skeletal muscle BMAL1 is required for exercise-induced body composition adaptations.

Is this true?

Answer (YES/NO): NO